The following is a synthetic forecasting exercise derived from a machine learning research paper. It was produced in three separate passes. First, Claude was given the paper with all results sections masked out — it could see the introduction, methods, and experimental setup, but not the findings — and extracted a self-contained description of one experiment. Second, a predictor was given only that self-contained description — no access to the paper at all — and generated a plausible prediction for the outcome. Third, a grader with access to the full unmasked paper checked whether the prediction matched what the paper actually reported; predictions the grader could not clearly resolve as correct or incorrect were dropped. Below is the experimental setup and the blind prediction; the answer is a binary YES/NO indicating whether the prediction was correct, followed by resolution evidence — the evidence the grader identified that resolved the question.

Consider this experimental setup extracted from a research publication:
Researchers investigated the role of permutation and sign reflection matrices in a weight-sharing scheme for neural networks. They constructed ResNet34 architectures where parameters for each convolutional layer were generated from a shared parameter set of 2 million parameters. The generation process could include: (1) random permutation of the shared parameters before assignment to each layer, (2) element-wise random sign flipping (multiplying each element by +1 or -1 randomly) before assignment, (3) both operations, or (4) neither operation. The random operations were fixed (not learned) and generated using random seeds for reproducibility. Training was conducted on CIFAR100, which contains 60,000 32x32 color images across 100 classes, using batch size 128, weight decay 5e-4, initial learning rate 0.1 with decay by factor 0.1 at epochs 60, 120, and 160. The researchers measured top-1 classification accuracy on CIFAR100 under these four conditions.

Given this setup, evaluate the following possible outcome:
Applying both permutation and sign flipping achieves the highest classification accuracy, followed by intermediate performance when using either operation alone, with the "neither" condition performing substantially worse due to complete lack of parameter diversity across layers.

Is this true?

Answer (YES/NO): NO